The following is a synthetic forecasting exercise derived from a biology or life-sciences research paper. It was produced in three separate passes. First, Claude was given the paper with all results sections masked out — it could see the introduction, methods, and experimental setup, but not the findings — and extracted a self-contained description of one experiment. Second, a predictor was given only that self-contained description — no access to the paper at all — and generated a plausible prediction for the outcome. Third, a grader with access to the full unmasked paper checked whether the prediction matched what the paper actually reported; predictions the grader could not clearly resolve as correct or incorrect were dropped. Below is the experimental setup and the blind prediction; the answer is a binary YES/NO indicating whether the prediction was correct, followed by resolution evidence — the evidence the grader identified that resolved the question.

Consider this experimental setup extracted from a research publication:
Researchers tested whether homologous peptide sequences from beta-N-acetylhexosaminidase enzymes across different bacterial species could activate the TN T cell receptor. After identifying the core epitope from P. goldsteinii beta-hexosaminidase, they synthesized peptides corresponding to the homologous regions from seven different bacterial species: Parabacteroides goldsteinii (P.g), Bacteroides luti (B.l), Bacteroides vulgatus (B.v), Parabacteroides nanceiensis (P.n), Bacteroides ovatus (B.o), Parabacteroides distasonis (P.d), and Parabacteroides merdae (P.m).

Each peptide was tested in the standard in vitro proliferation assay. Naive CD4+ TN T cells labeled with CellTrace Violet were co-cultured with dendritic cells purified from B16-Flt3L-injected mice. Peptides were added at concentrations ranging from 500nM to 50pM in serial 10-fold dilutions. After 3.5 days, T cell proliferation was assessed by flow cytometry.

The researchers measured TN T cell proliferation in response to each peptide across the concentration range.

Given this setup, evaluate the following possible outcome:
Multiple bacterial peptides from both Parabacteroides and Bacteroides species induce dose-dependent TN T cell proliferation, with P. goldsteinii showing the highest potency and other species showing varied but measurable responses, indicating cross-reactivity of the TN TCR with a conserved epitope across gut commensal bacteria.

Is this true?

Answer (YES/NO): YES